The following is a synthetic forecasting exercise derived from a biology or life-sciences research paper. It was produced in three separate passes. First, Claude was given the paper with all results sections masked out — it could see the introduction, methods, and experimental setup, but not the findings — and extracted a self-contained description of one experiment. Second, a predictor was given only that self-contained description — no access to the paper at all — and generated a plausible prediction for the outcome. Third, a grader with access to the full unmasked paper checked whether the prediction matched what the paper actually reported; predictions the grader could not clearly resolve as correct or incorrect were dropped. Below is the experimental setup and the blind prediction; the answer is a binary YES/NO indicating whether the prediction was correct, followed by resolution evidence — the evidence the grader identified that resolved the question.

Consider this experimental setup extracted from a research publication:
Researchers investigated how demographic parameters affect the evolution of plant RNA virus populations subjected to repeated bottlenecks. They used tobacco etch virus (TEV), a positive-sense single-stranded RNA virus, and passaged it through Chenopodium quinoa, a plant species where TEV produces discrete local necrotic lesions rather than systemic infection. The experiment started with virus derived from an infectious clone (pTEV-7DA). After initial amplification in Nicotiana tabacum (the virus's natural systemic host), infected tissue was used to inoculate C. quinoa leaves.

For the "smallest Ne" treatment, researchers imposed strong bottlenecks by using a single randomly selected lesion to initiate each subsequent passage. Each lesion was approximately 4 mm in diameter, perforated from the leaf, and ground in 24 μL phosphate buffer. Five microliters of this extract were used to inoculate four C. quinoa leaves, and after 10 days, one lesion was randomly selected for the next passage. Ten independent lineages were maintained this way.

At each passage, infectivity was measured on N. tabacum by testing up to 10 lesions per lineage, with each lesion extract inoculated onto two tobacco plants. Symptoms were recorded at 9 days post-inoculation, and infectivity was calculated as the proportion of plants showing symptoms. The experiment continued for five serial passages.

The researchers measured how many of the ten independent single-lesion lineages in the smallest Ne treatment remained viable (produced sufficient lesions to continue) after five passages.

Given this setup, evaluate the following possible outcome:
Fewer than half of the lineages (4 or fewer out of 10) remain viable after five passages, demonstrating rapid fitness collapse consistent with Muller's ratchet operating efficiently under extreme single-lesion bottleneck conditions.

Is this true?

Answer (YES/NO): NO